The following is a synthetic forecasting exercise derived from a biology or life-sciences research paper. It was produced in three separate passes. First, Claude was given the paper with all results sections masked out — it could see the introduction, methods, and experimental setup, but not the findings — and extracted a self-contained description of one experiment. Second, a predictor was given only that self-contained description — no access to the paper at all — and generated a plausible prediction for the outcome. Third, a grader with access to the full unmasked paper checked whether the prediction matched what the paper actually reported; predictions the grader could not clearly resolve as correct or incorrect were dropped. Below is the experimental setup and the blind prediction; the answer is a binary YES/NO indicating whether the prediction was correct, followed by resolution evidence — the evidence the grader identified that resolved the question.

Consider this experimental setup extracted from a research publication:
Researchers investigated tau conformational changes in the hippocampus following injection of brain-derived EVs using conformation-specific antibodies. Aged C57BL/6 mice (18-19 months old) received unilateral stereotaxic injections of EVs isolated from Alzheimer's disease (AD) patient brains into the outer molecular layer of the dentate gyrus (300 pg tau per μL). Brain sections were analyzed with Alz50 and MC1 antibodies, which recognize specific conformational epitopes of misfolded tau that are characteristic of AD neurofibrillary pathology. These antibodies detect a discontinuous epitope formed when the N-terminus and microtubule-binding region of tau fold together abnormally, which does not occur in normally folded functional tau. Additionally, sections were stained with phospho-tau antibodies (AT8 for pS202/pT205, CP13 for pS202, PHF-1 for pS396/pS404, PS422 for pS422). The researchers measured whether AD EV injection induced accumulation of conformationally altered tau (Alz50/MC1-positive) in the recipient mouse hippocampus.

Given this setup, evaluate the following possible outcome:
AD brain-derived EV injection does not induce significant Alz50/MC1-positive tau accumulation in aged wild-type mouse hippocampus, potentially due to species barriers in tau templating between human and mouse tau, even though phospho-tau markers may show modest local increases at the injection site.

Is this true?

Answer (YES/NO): NO